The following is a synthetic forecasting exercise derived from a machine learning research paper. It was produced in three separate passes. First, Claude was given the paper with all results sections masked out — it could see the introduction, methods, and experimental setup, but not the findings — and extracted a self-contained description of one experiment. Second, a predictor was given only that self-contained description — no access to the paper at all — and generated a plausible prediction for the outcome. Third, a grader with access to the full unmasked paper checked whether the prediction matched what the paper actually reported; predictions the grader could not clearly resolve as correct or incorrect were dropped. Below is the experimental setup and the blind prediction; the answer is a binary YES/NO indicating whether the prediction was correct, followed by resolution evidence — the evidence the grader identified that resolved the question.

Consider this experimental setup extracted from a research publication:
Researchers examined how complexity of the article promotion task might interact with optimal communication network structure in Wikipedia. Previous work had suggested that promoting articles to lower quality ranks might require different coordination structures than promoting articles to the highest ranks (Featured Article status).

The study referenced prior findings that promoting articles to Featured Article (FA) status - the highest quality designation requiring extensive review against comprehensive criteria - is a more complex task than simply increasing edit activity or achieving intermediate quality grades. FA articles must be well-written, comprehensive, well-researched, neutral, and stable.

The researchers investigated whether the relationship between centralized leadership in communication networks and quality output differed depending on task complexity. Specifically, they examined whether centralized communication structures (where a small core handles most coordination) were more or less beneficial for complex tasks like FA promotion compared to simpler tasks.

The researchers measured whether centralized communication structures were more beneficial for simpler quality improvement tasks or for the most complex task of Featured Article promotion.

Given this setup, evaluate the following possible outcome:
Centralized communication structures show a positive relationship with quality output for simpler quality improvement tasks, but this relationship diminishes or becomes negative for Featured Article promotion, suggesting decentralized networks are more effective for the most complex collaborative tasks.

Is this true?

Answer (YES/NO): YES